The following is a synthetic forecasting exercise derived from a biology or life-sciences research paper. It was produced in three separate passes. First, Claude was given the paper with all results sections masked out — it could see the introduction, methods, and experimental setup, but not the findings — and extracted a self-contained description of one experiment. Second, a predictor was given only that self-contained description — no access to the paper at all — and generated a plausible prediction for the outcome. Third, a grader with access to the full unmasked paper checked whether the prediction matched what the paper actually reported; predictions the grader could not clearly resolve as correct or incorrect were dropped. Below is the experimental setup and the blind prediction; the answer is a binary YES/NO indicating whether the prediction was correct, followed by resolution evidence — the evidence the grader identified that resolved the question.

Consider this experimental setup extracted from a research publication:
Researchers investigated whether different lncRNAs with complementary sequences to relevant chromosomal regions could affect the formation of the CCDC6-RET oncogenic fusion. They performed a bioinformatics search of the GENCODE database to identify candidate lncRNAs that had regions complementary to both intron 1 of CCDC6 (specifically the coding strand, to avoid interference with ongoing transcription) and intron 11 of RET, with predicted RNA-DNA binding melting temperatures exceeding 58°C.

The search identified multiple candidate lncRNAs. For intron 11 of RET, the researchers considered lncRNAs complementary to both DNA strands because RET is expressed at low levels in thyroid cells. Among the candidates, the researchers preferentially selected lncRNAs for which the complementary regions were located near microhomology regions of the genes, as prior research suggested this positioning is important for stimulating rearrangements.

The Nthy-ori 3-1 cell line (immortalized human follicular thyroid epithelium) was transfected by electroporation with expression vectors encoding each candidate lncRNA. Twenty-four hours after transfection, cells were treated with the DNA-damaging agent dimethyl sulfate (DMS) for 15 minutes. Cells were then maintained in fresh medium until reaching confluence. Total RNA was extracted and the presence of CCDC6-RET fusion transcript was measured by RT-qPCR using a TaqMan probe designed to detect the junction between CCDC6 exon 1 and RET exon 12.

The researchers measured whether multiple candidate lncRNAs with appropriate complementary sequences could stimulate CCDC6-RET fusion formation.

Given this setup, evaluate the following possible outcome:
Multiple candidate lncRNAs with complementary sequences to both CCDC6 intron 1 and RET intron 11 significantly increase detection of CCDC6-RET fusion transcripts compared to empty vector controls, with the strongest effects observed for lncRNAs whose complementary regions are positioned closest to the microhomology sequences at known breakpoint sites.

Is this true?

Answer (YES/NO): NO